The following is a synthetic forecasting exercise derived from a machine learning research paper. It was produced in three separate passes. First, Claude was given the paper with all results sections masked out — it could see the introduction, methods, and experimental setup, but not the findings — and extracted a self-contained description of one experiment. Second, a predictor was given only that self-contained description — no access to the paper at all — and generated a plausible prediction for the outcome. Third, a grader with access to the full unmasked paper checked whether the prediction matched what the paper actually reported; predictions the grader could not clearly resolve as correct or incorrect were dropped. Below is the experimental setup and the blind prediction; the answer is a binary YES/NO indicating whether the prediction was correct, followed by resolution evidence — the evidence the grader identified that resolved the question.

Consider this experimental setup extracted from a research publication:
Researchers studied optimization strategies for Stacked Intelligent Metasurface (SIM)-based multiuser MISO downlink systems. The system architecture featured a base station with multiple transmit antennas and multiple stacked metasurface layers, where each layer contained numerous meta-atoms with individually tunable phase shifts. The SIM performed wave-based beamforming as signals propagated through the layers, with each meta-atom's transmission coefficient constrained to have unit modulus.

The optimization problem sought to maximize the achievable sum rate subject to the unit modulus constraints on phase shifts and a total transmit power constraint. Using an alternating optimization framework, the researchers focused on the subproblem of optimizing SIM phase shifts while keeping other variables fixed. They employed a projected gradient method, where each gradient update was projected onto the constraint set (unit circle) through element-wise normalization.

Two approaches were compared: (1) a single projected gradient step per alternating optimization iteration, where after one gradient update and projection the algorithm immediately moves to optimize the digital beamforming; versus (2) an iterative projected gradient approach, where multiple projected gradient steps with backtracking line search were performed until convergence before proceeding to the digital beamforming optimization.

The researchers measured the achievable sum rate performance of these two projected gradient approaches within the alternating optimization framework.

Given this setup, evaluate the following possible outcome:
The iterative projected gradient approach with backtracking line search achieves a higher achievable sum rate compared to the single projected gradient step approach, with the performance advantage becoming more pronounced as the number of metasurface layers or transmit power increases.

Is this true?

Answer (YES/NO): YES